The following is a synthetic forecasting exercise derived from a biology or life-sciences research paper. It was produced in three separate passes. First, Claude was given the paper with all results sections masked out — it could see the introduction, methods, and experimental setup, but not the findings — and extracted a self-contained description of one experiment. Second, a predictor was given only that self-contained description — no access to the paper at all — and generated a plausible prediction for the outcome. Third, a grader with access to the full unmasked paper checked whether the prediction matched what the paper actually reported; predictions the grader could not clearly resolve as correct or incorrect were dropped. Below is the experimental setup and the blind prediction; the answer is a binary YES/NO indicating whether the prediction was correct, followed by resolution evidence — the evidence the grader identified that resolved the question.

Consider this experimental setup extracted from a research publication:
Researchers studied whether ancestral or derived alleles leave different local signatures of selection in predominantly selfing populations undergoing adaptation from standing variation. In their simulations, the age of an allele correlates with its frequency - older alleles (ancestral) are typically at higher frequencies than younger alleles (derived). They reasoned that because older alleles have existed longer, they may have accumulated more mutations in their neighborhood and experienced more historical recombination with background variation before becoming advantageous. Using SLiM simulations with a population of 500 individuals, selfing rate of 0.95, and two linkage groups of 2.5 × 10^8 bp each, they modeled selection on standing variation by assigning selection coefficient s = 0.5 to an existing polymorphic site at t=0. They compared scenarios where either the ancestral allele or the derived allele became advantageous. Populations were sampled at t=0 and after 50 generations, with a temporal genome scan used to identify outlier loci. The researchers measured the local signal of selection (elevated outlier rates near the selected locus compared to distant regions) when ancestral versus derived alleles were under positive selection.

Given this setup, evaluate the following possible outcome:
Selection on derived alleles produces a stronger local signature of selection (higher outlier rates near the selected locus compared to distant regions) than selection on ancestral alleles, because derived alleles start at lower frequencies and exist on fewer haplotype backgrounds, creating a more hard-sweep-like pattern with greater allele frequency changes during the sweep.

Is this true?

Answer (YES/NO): NO